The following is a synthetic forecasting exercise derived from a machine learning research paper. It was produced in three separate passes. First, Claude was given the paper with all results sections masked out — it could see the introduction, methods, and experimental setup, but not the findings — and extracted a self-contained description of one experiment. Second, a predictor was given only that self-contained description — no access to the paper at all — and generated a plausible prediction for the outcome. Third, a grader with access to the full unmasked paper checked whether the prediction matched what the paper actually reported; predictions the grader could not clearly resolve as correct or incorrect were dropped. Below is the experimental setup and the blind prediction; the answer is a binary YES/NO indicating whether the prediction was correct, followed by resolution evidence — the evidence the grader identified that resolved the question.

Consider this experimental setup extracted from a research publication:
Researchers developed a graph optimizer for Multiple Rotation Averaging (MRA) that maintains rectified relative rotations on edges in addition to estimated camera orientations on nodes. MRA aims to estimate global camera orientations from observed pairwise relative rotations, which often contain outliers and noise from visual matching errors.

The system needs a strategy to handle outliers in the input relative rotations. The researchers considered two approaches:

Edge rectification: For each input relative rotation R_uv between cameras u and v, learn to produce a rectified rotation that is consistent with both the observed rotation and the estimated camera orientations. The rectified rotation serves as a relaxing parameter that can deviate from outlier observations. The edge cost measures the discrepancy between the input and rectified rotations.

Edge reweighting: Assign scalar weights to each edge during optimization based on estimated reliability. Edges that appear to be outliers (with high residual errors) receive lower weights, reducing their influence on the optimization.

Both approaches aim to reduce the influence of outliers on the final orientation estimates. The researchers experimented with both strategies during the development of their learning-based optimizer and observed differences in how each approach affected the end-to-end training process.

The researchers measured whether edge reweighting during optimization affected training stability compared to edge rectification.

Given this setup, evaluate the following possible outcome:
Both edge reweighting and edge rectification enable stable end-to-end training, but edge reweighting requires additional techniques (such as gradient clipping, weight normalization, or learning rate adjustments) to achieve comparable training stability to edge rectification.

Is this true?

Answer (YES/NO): NO